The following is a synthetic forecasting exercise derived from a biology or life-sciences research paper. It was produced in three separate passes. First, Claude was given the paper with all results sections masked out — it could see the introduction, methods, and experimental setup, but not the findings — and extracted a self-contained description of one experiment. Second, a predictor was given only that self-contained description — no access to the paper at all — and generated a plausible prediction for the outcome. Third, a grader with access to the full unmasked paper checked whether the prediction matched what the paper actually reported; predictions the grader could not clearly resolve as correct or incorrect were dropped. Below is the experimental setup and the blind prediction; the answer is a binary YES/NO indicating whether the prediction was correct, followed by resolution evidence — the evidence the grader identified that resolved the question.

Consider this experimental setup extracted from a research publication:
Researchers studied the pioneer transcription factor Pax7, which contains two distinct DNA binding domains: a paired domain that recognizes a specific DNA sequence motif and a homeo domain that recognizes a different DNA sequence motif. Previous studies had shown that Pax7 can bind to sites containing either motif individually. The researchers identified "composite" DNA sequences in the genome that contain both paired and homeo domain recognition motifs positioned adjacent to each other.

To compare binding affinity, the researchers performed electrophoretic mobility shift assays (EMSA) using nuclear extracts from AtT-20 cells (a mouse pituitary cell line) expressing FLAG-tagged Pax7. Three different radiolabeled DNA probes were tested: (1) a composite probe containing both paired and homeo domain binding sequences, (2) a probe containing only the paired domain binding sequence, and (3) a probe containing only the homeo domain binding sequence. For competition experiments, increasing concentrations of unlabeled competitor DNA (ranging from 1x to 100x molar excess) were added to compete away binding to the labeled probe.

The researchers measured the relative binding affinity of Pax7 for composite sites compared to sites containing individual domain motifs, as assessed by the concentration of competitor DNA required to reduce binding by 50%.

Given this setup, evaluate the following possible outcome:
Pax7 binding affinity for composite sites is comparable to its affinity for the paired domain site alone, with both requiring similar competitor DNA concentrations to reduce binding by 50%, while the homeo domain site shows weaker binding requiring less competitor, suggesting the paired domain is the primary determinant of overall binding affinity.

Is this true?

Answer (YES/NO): NO